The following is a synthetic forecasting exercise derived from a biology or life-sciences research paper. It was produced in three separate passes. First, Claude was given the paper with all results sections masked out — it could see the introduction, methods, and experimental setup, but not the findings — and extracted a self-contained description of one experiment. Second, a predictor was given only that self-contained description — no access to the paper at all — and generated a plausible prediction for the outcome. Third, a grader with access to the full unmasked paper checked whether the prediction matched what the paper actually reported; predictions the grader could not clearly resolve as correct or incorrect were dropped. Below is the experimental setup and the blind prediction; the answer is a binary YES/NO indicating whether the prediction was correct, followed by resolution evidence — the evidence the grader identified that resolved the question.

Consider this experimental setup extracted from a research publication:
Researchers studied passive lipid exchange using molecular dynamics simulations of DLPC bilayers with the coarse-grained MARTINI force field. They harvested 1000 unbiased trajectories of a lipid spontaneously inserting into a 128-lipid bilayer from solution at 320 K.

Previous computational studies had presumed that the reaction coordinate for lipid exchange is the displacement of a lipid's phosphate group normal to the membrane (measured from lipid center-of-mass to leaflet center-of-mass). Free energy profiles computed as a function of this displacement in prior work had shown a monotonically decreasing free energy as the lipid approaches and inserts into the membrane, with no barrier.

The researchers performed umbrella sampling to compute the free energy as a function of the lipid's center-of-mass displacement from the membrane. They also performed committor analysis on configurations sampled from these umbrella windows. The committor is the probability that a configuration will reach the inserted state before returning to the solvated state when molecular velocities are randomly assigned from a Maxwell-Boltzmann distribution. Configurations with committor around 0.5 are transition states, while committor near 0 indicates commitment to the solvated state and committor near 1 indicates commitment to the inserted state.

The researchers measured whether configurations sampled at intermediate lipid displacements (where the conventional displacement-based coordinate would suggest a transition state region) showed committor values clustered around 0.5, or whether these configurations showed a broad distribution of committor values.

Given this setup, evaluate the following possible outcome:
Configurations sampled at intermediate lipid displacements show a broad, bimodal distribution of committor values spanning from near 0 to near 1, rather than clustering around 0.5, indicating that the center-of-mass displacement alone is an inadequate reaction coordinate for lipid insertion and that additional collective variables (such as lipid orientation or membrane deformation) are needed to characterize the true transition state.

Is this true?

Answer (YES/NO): YES